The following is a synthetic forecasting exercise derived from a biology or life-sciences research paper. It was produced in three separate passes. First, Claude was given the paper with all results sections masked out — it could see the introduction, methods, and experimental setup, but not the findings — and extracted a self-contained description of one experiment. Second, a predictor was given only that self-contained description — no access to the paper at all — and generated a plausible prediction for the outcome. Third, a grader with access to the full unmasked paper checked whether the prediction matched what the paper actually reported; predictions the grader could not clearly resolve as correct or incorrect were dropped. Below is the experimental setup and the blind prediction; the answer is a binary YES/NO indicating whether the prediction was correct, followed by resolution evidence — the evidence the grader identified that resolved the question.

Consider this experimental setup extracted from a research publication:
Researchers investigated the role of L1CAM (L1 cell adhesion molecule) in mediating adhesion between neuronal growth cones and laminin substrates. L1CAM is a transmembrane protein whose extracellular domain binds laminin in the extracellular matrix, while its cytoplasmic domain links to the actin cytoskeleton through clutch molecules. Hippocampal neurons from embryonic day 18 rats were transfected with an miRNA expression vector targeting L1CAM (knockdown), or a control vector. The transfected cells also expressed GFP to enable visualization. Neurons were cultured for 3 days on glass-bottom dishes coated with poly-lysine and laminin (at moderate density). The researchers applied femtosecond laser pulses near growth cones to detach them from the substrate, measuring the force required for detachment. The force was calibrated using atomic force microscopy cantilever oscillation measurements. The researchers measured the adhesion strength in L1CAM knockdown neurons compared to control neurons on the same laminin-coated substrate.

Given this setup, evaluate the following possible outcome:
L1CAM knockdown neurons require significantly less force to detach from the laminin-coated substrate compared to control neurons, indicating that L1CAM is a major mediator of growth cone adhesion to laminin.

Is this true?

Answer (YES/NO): YES